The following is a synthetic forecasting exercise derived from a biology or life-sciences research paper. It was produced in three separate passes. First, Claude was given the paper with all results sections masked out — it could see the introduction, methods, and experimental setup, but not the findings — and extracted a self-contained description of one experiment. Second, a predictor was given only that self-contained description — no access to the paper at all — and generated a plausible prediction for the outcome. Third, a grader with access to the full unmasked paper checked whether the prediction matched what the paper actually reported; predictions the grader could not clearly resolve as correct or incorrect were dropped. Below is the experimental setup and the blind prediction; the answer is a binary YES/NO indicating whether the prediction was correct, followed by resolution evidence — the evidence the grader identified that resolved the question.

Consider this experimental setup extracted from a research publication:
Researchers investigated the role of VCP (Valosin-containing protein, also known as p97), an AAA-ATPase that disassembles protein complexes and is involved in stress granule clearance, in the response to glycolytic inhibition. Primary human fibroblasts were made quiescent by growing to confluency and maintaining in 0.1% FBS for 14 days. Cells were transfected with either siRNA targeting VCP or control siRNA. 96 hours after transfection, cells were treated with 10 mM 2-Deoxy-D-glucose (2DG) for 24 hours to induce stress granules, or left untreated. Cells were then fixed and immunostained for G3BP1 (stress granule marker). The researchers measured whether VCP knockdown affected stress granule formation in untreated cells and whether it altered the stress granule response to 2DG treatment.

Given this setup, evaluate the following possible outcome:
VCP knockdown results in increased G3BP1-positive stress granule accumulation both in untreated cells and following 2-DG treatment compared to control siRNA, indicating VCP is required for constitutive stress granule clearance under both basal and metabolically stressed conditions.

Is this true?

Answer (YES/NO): NO